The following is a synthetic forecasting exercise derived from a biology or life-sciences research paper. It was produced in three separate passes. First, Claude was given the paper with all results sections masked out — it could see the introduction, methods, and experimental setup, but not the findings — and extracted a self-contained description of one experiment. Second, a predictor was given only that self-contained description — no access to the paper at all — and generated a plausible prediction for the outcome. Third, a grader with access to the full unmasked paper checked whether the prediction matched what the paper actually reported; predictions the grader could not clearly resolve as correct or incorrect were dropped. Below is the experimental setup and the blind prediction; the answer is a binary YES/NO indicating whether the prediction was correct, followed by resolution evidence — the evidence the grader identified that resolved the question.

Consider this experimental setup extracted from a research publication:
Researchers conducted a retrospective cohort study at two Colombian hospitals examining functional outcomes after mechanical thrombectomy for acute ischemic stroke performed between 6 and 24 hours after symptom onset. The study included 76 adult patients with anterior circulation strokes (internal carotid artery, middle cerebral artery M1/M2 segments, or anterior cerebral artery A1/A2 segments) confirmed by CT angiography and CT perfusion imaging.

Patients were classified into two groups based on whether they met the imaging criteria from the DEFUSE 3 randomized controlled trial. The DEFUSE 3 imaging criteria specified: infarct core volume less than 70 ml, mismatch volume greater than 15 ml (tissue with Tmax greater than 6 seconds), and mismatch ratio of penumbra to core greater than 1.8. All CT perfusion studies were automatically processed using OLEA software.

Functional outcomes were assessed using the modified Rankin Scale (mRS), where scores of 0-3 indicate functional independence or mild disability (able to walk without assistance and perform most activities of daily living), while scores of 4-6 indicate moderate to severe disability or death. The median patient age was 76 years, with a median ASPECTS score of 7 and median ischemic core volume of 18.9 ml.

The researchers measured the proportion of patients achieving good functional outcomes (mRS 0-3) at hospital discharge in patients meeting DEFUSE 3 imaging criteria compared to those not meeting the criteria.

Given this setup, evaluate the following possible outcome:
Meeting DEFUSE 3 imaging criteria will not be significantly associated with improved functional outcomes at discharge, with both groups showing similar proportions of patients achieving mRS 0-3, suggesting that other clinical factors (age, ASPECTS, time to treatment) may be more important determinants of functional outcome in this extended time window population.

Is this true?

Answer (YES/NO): NO